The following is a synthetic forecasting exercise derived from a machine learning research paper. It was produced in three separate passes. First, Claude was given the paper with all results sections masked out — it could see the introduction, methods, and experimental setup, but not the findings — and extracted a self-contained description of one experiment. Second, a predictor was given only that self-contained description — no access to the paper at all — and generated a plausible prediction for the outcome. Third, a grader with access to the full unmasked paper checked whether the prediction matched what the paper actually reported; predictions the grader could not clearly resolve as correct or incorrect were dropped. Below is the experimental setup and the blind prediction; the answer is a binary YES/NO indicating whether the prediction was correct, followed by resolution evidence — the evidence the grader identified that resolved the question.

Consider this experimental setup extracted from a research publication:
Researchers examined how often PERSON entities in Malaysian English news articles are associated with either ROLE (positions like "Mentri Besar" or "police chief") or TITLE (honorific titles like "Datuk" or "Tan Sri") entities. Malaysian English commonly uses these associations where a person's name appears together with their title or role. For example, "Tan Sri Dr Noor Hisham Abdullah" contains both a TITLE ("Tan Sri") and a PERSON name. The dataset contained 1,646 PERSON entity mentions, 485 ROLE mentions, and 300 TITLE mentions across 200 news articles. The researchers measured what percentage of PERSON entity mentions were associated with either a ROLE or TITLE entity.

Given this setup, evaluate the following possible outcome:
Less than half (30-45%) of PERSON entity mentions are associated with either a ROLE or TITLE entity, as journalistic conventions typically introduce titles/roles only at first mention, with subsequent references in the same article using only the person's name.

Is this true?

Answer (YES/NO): YES